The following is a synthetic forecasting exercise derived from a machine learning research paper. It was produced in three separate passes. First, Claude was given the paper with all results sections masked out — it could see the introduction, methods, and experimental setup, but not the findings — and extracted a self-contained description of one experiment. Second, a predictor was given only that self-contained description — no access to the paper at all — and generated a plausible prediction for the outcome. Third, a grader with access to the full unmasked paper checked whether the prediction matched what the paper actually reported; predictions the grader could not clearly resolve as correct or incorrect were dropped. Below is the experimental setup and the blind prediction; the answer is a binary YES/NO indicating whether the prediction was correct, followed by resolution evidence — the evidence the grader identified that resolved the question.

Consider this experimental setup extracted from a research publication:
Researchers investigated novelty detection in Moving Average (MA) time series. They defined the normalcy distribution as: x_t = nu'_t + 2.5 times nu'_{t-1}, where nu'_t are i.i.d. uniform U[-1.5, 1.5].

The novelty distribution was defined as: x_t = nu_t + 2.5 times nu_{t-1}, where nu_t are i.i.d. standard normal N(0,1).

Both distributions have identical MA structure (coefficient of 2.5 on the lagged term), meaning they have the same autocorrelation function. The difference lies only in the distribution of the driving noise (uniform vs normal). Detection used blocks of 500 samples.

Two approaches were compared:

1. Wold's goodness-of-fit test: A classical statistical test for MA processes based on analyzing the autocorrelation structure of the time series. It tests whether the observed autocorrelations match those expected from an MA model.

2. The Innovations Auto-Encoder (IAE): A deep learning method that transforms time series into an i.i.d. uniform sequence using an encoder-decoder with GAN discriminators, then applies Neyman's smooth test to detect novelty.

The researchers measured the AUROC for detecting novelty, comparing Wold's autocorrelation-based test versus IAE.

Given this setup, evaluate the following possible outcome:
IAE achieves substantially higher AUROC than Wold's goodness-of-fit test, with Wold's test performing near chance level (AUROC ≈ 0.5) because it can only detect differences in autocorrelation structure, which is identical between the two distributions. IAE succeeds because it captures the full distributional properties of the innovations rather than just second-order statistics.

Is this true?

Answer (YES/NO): YES